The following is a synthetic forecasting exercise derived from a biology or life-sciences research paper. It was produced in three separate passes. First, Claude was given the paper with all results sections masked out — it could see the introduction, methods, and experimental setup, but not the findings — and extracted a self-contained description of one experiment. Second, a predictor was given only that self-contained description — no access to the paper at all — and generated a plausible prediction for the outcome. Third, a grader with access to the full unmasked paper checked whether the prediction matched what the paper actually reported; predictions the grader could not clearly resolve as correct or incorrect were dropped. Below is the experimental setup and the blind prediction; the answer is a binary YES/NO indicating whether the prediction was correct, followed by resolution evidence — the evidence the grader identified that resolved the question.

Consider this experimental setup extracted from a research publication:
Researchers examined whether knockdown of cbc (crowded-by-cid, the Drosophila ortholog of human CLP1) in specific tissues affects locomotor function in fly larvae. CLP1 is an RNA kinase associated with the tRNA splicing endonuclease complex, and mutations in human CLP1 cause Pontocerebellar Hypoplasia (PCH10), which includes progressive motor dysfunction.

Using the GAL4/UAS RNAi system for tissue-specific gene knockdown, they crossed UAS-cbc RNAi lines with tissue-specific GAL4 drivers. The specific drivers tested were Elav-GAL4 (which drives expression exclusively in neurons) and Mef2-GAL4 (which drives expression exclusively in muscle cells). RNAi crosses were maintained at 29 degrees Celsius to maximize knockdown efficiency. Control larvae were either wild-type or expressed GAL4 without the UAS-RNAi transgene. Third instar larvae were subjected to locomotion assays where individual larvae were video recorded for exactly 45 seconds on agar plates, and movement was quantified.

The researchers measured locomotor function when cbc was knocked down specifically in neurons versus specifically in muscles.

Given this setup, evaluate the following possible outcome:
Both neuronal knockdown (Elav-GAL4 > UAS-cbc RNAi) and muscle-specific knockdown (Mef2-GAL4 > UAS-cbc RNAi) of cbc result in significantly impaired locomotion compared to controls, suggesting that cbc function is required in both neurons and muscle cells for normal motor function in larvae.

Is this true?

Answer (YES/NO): YES